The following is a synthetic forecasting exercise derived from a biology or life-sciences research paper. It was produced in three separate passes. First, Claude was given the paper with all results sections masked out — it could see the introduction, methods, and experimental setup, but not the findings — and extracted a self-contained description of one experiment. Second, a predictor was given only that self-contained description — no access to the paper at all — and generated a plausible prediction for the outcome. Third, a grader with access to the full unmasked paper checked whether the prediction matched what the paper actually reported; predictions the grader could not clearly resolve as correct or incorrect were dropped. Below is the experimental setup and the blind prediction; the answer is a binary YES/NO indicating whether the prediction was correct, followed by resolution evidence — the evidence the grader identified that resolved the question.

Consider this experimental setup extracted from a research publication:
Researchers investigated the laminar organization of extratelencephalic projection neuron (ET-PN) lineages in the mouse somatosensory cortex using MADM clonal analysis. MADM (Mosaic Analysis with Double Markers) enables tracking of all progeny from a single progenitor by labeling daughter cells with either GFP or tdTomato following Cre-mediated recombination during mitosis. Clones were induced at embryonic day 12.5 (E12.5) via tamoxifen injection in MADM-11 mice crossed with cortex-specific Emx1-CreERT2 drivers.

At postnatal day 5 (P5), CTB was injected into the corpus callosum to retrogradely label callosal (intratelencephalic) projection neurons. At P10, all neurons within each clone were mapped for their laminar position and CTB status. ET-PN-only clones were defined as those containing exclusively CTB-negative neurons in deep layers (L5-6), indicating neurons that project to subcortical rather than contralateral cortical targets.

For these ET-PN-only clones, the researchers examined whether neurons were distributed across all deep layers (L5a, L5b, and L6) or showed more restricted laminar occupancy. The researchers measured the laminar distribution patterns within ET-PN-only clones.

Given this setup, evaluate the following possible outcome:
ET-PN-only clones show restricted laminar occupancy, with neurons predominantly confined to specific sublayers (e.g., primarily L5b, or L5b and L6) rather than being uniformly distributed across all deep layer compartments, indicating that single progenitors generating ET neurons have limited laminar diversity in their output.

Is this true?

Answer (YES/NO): YES